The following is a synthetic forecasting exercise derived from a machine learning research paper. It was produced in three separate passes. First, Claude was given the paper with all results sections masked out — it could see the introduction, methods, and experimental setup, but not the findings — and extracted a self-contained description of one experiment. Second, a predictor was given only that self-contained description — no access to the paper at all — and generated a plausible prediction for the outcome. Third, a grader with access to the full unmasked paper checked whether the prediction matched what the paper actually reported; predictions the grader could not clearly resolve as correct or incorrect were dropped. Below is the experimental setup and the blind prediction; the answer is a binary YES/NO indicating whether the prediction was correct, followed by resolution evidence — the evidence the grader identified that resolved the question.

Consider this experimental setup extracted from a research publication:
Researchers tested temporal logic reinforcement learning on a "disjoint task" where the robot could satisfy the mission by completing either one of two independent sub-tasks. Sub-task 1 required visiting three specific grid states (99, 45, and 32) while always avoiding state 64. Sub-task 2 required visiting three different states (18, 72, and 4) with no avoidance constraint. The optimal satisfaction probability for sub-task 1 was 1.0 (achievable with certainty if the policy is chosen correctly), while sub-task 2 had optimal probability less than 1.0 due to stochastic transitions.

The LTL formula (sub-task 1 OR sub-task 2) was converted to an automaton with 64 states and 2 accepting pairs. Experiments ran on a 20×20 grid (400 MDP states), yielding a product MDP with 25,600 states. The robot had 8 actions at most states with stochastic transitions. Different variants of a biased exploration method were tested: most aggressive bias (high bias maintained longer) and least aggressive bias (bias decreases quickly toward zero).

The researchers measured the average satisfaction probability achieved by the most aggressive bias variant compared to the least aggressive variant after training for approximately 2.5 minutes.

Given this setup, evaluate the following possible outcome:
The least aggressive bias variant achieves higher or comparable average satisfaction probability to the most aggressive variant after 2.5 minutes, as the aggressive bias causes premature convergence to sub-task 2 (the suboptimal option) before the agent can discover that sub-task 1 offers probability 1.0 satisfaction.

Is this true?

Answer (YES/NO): NO